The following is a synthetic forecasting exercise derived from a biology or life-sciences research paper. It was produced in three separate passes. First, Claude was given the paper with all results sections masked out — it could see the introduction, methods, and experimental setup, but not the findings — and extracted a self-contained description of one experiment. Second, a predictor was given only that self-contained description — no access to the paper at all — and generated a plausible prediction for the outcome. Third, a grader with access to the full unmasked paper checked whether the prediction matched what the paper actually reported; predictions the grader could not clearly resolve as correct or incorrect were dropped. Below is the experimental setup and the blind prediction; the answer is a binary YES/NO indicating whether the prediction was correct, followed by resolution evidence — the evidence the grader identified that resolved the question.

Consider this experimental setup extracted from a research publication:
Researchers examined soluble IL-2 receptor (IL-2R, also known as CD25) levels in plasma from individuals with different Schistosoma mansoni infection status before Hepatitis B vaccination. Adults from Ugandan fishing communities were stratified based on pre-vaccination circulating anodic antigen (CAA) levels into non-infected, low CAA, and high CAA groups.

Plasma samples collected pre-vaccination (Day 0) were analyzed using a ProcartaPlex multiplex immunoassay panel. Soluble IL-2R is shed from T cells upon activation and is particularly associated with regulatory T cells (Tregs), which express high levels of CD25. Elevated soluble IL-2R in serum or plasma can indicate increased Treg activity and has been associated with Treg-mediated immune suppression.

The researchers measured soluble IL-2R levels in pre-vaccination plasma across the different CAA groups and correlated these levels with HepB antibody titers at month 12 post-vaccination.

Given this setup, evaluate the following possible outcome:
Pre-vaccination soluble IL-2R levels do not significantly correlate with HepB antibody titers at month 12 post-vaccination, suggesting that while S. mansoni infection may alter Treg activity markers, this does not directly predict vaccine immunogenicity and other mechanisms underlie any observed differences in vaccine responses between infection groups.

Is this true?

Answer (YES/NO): NO